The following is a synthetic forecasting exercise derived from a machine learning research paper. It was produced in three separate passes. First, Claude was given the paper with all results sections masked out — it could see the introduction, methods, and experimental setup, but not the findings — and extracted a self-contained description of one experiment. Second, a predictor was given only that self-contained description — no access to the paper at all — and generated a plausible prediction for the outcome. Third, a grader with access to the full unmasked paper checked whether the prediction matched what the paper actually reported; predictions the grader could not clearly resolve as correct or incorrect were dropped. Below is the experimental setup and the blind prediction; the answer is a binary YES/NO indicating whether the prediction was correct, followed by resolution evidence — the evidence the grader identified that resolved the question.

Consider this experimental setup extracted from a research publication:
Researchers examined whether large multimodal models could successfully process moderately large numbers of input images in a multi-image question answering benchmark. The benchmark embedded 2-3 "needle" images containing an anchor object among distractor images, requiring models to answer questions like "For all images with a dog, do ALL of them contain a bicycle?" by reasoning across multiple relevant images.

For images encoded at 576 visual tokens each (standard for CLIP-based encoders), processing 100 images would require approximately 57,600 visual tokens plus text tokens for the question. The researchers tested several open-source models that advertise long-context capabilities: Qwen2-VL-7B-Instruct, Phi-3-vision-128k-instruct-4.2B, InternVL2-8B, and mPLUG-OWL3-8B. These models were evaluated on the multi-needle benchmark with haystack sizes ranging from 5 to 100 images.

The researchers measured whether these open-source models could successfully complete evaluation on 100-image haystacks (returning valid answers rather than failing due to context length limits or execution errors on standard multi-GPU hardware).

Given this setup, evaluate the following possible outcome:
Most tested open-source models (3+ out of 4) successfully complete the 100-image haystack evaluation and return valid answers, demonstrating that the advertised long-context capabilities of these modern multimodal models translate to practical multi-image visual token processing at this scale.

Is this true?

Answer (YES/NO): NO